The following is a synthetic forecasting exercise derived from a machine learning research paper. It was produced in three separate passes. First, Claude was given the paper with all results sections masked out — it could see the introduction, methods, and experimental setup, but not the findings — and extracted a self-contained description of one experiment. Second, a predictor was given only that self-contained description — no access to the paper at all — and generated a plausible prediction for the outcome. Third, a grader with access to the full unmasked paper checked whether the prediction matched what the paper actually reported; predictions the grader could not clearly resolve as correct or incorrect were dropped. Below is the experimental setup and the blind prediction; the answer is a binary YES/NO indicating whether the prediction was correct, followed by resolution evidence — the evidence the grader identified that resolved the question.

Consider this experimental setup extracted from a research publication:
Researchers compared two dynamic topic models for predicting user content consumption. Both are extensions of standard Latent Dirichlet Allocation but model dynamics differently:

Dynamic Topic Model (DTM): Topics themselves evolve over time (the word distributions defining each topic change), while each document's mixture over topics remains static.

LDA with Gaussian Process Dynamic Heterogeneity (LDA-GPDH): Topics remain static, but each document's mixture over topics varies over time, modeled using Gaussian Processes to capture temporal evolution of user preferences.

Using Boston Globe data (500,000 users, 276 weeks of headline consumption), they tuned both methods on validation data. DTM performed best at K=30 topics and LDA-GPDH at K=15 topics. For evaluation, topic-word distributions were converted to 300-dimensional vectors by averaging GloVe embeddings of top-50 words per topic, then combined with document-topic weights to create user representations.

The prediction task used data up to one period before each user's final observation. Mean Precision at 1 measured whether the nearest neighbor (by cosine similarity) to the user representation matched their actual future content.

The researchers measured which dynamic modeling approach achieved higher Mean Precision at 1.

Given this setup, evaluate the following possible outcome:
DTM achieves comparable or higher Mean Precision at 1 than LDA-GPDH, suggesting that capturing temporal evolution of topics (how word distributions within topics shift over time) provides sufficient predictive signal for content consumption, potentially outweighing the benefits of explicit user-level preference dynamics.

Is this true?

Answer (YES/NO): YES